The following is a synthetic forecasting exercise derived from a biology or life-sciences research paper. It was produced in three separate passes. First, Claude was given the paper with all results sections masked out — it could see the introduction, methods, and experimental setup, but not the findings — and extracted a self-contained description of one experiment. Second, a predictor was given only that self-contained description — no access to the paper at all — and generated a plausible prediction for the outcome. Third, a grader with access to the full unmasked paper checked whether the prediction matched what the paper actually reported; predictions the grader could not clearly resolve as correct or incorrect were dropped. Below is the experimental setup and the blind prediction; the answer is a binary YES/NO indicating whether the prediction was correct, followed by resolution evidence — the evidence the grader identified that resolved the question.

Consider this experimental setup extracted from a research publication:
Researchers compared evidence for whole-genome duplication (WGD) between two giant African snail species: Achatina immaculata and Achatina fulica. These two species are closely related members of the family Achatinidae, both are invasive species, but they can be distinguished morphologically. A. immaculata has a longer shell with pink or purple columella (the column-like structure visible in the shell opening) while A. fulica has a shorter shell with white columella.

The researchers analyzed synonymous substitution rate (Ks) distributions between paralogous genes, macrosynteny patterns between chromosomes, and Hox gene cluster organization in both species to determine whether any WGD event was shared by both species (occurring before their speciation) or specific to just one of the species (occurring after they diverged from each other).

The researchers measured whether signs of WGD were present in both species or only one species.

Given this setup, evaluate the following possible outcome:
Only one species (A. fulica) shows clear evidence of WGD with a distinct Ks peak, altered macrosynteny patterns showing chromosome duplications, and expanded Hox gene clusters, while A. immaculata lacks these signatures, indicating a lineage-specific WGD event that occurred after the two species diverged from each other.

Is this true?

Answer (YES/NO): NO